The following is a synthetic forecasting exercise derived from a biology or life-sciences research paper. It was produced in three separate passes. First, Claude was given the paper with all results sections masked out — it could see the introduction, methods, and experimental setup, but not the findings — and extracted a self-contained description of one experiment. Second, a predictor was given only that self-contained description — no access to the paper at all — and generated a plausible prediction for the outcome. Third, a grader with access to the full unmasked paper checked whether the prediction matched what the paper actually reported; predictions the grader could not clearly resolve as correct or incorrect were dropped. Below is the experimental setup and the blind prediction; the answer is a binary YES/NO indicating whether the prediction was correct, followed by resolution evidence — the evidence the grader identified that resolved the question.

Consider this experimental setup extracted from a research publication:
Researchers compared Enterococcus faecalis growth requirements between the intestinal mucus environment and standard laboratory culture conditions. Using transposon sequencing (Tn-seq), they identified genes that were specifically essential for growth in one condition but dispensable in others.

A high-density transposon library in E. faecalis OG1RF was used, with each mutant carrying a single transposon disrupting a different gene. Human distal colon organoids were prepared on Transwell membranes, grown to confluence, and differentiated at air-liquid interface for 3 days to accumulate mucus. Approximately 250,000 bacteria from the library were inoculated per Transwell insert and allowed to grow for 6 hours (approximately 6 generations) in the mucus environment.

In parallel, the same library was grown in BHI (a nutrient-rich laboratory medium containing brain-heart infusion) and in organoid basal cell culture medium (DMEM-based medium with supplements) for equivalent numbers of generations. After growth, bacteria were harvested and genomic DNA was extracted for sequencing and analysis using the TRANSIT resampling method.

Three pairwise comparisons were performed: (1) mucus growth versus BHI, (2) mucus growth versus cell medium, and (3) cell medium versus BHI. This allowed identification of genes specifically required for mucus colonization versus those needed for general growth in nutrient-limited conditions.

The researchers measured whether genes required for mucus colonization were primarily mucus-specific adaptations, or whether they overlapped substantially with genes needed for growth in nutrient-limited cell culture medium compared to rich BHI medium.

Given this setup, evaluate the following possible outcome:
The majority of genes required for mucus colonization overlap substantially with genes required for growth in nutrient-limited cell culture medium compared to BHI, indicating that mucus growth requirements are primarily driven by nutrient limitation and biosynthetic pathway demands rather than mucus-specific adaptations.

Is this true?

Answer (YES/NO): NO